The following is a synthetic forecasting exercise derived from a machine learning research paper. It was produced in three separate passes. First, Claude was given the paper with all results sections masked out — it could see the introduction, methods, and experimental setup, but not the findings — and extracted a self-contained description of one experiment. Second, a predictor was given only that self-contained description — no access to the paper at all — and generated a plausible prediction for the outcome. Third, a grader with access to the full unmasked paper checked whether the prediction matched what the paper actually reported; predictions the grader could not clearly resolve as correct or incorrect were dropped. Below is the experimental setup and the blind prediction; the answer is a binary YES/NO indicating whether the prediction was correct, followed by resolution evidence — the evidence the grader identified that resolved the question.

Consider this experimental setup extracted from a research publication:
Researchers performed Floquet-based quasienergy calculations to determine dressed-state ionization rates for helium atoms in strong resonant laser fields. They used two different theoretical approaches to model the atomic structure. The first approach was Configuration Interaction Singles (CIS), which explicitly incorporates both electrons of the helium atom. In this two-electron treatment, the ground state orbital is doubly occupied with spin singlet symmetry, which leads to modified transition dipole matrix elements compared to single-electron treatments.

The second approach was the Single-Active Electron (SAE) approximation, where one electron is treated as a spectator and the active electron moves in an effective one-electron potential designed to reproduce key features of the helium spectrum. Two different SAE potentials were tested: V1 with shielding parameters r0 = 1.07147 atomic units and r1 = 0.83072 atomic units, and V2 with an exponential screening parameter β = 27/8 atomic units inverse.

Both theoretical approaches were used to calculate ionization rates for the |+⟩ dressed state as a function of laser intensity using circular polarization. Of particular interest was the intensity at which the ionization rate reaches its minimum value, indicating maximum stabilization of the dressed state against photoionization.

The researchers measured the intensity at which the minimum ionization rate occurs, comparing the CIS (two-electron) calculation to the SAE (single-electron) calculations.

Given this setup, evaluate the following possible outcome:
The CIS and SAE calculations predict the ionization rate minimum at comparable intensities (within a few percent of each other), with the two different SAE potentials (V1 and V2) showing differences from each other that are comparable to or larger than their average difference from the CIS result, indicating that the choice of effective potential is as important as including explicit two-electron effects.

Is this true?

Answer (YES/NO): NO